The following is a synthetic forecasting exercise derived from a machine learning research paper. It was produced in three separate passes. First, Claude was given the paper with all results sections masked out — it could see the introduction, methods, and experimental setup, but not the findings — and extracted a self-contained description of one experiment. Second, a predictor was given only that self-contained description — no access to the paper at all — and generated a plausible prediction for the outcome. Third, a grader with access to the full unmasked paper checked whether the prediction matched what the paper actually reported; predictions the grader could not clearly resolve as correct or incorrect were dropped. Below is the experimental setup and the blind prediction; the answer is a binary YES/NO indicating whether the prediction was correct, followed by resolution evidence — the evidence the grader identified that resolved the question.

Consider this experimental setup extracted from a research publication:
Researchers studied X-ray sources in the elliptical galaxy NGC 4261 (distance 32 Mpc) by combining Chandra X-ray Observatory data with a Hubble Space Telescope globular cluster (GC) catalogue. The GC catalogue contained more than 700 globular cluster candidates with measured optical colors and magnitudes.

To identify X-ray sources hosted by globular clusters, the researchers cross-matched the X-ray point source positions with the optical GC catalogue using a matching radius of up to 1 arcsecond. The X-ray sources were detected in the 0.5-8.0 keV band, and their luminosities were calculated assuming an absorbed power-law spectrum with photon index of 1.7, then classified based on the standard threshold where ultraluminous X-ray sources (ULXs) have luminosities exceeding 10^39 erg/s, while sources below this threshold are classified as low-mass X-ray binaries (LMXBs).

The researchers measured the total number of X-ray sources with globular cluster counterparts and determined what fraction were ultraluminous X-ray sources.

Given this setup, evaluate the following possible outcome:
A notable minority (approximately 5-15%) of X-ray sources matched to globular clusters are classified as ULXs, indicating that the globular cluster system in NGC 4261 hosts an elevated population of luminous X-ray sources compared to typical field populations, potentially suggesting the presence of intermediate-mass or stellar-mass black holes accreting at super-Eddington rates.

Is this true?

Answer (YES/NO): YES